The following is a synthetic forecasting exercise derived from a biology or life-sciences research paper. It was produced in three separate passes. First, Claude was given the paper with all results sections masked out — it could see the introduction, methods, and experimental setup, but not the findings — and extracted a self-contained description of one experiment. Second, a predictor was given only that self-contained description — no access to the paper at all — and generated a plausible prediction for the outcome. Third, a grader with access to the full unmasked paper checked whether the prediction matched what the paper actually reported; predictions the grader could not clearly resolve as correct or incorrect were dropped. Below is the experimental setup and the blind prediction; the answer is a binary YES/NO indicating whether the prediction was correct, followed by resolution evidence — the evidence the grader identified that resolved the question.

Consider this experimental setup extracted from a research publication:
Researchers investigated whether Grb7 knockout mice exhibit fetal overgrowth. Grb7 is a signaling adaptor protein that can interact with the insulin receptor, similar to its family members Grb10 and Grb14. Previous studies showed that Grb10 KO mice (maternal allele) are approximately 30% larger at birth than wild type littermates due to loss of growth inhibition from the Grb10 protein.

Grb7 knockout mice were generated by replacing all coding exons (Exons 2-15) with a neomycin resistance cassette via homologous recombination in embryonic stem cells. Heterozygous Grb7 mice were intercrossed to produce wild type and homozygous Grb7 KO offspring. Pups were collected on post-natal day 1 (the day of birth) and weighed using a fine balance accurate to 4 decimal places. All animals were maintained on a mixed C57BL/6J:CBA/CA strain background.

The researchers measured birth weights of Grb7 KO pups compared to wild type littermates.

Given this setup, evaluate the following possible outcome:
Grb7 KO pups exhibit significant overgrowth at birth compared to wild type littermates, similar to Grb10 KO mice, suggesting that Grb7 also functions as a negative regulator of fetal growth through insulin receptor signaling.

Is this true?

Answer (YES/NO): NO